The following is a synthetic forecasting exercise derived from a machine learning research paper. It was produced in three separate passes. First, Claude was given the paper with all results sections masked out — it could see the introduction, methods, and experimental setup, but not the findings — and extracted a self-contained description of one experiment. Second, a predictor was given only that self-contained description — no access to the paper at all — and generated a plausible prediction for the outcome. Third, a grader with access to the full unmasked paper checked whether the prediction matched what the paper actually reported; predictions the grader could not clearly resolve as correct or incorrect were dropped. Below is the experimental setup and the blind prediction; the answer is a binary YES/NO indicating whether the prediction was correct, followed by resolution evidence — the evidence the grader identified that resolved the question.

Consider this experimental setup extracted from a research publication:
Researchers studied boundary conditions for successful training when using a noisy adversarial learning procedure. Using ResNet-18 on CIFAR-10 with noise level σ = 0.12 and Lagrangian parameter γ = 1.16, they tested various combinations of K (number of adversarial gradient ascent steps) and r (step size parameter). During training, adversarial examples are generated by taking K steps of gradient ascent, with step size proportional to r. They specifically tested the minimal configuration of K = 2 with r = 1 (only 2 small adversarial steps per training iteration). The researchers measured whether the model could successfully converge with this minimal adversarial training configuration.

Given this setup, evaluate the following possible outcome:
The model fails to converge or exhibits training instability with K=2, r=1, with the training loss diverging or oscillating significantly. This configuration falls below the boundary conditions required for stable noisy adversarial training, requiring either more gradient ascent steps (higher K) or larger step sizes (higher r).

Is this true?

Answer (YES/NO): YES